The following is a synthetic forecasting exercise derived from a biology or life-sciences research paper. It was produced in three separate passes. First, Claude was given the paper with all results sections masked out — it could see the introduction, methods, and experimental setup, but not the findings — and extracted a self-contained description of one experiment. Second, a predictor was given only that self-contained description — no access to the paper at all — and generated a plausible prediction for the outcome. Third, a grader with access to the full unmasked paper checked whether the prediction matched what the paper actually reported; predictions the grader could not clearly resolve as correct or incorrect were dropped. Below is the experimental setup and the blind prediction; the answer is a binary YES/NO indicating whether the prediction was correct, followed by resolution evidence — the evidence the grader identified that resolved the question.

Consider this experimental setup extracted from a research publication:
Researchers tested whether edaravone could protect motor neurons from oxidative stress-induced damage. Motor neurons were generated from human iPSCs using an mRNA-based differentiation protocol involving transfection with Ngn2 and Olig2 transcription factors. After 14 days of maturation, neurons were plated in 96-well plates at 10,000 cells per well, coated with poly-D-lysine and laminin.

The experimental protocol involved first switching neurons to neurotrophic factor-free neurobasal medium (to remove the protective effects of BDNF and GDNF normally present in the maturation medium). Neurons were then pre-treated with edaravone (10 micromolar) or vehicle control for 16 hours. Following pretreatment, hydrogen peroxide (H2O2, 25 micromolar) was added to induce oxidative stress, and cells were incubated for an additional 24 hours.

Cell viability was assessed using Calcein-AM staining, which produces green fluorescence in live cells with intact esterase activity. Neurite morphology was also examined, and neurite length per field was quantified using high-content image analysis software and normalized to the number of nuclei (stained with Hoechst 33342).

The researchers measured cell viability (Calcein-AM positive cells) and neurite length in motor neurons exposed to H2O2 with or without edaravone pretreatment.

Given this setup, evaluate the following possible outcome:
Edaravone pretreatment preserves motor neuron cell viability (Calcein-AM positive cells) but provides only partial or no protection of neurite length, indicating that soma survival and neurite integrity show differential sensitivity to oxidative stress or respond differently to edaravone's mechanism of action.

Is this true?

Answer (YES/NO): NO